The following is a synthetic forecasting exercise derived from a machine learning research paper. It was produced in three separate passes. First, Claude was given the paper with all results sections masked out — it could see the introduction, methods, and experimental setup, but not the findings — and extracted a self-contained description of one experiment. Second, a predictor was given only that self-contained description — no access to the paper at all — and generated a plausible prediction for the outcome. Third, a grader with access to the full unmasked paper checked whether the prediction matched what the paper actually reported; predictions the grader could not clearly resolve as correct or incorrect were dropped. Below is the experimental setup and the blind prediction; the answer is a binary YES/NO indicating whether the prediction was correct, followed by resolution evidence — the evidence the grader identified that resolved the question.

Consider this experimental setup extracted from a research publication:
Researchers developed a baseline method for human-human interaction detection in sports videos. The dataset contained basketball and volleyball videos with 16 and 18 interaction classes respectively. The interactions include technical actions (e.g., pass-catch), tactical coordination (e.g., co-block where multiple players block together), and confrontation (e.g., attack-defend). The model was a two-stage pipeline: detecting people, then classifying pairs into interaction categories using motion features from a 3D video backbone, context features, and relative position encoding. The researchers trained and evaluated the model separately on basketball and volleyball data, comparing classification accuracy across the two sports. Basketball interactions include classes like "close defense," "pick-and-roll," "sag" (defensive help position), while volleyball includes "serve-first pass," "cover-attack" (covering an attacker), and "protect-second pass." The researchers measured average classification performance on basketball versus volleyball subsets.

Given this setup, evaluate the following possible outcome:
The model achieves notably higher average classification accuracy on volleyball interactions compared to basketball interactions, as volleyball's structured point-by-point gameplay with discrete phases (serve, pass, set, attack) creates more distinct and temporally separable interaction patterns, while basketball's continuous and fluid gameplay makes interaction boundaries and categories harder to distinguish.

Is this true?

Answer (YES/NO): YES